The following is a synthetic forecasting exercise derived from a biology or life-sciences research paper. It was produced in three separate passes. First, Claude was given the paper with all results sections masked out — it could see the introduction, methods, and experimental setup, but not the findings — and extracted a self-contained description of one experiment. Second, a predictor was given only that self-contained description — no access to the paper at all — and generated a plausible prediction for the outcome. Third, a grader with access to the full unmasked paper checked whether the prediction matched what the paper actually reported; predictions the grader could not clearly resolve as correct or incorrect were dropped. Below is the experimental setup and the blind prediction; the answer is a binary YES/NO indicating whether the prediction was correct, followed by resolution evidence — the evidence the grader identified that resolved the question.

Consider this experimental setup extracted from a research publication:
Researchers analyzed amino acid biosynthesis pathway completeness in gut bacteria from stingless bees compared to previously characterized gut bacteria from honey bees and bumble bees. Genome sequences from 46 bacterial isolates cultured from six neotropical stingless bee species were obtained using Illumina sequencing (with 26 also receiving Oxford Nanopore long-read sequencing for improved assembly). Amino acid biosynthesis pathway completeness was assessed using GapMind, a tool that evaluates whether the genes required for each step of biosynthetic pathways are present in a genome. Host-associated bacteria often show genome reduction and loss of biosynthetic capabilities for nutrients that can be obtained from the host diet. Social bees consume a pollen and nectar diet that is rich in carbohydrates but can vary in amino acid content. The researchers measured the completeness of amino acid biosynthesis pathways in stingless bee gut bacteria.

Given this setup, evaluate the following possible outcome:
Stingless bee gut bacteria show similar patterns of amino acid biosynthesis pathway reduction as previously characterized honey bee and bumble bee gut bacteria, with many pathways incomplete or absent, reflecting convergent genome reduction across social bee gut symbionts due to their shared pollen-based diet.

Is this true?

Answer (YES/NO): YES